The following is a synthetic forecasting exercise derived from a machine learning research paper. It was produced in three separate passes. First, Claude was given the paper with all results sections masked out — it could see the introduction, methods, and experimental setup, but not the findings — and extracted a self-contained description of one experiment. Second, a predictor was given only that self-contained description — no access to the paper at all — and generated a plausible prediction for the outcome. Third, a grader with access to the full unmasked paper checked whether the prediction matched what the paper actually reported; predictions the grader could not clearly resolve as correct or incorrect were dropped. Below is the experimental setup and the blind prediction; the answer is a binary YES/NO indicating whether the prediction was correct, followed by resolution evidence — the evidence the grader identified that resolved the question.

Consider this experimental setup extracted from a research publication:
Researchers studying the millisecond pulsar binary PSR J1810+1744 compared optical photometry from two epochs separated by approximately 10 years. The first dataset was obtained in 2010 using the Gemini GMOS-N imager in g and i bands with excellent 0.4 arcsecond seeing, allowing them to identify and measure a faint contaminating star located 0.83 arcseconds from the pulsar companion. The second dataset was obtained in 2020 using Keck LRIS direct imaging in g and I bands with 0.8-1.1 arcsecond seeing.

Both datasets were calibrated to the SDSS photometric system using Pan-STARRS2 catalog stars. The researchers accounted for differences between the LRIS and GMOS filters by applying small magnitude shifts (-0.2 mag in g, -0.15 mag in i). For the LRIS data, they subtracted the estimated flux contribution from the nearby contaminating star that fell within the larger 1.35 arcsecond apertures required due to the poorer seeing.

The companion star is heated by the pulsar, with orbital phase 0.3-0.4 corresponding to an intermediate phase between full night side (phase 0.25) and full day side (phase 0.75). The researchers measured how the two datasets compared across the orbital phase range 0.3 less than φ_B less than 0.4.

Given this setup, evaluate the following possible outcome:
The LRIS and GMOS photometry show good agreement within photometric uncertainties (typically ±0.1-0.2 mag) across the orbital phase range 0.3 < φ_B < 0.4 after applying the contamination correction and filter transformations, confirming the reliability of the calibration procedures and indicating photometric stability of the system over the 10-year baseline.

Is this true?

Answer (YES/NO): NO